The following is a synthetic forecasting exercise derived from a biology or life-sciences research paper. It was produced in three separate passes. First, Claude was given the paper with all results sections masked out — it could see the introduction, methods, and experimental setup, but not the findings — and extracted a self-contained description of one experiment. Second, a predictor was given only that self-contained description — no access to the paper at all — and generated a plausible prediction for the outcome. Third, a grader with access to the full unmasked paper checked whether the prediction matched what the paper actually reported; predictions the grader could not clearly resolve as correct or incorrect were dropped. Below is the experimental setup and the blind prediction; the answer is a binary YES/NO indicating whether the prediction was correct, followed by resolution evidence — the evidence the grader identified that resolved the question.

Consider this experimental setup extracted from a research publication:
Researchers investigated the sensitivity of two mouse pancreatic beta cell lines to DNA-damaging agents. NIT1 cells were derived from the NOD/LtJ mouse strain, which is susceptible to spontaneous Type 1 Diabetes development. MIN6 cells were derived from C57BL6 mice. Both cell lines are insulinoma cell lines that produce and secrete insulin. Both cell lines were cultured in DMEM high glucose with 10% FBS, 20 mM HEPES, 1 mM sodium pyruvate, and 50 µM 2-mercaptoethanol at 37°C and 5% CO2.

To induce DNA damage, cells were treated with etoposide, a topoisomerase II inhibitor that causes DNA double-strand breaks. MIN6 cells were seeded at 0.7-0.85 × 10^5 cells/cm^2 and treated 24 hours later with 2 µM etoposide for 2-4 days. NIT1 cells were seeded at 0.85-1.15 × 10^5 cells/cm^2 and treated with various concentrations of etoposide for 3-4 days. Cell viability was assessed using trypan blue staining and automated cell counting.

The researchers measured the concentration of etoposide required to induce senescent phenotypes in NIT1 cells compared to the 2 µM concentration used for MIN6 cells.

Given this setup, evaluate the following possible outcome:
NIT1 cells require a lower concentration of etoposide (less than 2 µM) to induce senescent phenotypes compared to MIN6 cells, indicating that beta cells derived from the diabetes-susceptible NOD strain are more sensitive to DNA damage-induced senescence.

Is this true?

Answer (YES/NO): YES